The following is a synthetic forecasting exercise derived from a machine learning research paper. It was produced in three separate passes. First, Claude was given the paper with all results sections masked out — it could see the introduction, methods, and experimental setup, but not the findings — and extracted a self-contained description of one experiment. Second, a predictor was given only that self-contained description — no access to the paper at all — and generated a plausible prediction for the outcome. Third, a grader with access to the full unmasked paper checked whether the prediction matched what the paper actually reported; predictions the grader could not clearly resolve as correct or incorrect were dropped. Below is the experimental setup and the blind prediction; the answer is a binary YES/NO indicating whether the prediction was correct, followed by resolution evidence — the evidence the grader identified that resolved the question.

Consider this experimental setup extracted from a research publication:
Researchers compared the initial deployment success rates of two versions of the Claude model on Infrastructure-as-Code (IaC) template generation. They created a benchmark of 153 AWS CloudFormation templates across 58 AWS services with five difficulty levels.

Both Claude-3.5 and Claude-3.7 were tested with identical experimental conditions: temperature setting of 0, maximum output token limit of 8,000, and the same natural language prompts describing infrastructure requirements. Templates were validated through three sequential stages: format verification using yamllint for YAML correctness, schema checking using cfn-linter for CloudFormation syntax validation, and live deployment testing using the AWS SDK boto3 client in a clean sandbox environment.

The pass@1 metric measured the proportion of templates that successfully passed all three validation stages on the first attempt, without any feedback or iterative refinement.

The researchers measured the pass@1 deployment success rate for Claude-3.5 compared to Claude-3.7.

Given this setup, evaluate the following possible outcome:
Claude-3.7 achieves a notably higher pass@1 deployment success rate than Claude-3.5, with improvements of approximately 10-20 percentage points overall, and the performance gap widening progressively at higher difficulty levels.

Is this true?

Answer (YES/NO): NO